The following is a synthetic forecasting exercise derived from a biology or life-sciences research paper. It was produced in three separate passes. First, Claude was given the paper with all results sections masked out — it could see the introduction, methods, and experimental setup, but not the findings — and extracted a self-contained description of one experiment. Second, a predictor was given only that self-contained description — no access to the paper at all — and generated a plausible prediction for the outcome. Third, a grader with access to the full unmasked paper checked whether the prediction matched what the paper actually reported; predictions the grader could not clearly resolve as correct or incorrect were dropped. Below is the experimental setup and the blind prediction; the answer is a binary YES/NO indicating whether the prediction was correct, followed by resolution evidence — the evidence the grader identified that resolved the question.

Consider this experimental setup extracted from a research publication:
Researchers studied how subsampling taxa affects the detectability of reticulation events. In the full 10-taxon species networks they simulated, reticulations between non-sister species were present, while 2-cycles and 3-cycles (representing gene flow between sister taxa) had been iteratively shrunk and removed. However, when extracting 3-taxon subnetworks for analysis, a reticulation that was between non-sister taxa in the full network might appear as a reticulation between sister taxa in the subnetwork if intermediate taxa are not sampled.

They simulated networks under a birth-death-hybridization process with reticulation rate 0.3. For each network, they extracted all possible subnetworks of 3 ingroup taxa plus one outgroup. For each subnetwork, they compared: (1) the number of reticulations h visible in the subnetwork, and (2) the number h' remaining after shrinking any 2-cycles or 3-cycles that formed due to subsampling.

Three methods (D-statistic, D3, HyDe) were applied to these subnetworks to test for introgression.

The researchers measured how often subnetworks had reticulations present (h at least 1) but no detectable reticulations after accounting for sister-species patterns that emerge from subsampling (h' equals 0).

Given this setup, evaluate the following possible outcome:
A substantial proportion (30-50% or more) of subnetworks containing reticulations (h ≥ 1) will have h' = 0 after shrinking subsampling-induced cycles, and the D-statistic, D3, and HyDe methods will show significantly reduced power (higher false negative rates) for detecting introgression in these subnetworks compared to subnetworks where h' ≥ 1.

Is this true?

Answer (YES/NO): YES